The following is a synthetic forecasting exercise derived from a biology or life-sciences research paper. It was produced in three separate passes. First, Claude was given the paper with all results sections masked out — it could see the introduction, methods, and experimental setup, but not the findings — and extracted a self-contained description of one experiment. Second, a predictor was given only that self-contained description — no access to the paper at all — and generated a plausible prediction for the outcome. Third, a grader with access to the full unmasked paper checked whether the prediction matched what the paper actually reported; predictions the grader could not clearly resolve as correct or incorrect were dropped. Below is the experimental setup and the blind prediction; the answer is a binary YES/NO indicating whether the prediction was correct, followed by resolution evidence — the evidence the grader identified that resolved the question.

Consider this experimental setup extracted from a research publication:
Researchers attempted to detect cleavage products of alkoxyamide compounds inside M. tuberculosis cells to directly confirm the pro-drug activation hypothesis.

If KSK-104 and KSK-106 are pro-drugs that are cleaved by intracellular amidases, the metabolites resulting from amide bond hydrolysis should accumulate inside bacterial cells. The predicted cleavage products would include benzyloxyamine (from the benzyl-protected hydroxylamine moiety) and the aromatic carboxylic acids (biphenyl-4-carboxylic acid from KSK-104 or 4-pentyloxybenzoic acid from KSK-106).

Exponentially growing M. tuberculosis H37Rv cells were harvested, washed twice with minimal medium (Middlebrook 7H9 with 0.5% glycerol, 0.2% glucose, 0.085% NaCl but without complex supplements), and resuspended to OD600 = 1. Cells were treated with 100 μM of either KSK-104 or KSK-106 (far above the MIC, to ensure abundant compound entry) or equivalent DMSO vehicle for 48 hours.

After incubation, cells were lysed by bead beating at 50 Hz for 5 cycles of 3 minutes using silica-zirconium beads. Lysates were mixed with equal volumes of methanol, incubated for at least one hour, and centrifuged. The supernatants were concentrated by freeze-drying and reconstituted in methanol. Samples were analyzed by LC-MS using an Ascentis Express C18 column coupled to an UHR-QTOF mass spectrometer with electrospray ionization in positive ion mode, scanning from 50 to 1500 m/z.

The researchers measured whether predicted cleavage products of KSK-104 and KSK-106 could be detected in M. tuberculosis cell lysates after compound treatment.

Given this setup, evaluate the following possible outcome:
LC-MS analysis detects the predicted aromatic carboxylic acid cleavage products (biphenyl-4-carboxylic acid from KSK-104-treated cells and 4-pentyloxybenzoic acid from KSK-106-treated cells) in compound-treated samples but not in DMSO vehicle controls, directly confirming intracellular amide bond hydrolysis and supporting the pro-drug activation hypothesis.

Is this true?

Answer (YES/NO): NO